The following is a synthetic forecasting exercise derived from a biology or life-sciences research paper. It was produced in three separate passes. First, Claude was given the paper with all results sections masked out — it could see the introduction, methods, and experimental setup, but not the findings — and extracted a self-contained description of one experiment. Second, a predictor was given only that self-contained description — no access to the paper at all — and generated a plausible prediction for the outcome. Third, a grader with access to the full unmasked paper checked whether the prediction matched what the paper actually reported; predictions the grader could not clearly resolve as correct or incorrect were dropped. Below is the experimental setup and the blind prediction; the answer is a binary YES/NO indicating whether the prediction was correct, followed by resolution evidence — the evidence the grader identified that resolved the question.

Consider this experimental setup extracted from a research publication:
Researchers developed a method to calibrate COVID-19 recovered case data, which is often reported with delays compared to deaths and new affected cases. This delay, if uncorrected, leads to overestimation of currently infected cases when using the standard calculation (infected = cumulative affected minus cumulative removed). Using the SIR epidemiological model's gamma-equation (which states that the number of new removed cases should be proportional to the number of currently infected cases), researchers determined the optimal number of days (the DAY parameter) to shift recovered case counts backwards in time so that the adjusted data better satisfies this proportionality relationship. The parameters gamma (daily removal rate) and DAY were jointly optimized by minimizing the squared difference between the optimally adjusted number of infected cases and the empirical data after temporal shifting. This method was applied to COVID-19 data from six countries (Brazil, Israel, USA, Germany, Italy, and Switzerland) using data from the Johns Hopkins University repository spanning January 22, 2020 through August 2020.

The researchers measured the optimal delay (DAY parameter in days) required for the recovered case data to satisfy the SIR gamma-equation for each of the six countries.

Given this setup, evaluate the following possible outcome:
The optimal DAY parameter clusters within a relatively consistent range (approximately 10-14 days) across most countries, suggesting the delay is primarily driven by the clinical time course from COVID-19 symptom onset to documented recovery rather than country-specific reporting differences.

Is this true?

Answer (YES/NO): NO